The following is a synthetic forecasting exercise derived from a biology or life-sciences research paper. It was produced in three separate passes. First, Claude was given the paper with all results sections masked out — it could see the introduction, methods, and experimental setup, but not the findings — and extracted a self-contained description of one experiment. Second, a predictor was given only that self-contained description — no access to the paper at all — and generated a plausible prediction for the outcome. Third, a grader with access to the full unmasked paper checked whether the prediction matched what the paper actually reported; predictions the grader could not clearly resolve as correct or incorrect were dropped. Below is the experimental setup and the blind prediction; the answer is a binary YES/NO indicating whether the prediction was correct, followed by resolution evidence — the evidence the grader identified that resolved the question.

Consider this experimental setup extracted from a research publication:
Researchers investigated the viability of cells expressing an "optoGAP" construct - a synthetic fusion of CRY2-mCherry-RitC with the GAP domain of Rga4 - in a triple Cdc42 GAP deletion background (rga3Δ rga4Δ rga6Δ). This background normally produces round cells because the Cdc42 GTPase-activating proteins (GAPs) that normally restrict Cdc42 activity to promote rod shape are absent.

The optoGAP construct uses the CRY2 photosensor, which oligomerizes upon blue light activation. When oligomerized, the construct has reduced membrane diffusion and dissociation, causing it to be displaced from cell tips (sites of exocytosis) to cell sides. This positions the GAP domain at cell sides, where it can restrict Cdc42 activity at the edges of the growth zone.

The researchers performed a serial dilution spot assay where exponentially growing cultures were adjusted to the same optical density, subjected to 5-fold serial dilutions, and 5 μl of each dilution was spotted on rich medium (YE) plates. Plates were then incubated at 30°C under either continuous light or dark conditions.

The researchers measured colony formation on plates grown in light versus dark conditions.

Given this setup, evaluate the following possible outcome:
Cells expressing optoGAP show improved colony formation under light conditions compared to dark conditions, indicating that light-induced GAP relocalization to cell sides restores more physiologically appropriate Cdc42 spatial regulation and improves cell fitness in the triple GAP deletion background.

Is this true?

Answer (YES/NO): YES